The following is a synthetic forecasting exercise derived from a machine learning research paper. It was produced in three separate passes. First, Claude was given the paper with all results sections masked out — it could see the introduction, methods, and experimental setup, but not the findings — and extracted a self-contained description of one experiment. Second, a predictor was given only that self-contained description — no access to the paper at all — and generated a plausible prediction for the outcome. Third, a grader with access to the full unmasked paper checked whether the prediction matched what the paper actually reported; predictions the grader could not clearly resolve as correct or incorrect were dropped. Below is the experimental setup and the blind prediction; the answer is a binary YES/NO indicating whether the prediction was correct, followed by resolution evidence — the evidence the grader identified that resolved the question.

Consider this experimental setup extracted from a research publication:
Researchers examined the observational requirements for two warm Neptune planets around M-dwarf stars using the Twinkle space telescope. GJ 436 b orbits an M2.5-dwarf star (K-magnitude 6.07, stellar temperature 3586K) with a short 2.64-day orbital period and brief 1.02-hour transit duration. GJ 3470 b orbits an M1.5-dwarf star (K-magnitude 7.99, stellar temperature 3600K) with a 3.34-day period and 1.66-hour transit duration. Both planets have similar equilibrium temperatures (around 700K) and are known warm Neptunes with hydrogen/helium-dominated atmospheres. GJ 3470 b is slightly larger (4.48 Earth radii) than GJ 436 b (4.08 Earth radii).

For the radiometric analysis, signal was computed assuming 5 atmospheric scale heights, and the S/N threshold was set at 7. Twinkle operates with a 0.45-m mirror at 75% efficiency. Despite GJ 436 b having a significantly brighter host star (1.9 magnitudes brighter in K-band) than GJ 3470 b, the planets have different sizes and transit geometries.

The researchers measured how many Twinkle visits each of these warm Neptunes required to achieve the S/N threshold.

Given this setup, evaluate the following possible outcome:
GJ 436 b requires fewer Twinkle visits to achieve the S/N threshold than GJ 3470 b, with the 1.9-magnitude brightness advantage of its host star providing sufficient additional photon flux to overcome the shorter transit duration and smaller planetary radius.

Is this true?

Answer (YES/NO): YES